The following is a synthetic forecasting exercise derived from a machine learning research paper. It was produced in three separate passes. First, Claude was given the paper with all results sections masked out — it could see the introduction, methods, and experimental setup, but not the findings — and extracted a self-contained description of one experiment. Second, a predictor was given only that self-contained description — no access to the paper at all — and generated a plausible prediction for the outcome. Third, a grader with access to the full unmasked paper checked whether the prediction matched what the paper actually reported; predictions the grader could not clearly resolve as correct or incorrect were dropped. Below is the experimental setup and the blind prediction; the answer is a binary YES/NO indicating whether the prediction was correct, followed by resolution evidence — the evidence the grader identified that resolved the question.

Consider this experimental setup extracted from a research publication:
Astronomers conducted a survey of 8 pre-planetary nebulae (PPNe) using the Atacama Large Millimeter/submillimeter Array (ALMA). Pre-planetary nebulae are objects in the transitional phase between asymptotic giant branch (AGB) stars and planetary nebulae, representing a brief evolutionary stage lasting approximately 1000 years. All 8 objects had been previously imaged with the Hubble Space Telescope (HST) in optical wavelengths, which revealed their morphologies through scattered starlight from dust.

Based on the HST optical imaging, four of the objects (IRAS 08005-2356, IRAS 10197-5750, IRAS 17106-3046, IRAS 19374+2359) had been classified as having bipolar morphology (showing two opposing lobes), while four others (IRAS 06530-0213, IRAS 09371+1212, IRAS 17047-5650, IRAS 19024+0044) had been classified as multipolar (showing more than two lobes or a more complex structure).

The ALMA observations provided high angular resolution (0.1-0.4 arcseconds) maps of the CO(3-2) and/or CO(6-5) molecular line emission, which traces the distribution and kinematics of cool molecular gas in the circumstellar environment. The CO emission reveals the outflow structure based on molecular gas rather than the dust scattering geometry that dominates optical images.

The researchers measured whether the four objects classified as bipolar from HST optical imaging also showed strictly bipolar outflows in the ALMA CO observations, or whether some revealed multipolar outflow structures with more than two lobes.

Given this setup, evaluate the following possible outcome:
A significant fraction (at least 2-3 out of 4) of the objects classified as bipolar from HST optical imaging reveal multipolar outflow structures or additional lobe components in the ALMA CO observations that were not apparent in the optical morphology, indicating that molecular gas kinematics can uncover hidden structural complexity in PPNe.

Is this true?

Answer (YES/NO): YES